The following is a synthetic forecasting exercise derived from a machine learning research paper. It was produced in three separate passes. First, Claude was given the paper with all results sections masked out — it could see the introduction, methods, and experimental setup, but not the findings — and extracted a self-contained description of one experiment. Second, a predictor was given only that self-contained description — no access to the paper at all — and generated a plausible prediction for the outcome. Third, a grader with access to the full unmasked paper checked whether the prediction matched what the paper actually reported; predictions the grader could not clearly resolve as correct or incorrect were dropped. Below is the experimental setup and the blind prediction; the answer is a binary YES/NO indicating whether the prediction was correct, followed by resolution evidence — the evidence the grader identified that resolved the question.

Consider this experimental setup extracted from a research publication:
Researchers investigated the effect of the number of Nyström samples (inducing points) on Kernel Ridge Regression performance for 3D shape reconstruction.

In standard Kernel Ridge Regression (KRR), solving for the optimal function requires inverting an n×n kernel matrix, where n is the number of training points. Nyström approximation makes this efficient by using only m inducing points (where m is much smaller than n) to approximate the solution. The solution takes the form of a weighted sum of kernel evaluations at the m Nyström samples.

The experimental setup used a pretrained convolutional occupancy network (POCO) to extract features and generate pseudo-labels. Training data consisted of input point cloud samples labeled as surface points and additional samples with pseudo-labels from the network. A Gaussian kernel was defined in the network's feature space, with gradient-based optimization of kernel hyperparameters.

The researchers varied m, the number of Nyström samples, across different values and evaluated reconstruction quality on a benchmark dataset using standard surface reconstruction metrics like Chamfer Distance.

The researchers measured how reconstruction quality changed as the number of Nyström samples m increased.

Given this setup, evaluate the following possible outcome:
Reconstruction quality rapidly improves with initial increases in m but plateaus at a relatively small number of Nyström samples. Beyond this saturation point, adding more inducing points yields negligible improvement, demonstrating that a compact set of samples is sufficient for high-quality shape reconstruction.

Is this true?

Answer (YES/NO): NO